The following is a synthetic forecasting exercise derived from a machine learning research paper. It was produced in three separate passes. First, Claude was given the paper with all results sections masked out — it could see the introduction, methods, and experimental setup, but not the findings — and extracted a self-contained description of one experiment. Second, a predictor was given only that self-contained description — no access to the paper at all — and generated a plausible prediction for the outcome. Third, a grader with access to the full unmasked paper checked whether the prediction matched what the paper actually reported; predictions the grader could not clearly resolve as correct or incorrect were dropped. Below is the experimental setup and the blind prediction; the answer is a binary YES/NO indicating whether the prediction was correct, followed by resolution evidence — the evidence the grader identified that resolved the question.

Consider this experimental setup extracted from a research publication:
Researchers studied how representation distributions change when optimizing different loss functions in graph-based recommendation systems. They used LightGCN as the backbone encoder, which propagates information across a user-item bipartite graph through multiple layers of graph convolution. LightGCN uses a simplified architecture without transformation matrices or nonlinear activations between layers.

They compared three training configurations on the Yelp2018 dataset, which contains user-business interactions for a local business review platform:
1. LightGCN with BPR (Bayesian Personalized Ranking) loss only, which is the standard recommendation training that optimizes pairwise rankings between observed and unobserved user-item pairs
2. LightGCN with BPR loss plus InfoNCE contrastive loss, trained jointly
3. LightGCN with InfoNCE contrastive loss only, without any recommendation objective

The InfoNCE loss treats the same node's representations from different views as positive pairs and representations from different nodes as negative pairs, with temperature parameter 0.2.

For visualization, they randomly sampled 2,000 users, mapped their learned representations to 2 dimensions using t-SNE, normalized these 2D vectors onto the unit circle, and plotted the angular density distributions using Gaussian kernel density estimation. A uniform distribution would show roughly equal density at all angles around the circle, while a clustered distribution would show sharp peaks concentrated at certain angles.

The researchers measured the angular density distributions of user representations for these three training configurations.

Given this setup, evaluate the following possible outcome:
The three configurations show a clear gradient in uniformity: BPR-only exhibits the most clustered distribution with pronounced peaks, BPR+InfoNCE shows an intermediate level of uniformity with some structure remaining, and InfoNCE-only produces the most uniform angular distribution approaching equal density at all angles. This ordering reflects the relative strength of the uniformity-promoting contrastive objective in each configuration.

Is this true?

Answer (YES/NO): YES